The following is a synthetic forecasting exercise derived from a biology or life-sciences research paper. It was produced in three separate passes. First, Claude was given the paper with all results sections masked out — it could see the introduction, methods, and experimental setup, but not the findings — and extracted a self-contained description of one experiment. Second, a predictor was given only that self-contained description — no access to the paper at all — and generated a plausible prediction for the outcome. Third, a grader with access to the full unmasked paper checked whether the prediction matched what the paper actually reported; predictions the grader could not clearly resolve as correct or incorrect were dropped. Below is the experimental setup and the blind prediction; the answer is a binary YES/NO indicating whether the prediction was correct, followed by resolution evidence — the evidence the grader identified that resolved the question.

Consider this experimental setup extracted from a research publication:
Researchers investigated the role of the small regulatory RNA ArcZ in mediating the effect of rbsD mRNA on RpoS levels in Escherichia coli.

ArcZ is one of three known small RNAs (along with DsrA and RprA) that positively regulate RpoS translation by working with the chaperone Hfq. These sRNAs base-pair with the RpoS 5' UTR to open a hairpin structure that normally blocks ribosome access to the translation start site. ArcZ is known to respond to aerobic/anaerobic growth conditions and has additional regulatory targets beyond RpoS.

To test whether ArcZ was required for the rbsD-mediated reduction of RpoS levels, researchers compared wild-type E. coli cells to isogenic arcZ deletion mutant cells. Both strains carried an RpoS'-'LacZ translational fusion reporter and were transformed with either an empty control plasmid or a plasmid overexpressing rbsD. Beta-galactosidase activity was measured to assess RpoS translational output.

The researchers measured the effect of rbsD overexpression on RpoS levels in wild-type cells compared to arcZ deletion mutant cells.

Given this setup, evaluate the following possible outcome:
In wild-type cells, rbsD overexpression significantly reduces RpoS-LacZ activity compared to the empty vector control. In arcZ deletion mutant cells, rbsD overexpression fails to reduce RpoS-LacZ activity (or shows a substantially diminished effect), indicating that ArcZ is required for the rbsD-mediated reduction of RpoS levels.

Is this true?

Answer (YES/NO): NO